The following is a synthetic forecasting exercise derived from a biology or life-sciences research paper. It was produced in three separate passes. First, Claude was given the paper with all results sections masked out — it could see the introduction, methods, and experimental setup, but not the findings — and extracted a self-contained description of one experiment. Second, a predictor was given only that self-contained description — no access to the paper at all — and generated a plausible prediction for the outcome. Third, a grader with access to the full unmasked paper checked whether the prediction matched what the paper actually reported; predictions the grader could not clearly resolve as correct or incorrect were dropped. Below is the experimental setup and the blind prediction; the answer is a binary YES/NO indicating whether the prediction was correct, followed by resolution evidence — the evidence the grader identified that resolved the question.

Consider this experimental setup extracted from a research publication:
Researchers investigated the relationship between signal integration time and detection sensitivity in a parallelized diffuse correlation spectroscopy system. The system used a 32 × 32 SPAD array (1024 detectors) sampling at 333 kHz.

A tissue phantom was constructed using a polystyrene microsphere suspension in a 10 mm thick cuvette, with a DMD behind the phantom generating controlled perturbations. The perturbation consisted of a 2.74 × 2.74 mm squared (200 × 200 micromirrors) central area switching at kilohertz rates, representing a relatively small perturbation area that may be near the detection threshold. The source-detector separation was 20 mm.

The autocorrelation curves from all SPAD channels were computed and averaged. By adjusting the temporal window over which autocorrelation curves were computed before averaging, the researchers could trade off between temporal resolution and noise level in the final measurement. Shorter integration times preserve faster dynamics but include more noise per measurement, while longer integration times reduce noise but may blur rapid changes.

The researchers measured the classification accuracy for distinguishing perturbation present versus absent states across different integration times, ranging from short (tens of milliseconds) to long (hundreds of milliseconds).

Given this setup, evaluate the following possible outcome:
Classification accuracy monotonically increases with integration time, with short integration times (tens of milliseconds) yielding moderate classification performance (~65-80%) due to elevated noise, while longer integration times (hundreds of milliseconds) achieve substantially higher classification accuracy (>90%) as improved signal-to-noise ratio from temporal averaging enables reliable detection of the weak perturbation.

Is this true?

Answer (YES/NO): NO